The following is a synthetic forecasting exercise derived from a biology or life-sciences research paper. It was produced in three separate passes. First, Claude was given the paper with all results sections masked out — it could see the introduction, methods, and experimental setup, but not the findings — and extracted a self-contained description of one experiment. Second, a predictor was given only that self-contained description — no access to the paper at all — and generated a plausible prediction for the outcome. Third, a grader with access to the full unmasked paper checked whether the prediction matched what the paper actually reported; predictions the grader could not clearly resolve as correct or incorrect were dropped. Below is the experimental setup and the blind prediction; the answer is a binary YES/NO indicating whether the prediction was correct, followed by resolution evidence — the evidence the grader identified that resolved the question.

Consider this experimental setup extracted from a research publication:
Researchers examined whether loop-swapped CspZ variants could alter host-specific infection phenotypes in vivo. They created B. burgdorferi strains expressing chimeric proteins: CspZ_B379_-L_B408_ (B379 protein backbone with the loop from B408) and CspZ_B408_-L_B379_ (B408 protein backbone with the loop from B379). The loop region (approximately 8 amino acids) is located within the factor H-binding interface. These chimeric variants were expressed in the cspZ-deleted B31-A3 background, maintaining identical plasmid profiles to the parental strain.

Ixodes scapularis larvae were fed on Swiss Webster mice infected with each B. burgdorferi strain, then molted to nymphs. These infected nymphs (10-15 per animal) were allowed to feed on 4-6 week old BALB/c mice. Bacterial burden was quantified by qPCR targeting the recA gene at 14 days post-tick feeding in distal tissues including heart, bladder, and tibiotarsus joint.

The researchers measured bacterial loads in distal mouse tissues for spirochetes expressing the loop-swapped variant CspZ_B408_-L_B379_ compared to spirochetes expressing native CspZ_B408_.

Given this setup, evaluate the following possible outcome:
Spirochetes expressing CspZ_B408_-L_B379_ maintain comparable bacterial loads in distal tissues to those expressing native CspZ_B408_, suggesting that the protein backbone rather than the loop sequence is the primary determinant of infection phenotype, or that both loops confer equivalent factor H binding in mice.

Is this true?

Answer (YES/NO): NO